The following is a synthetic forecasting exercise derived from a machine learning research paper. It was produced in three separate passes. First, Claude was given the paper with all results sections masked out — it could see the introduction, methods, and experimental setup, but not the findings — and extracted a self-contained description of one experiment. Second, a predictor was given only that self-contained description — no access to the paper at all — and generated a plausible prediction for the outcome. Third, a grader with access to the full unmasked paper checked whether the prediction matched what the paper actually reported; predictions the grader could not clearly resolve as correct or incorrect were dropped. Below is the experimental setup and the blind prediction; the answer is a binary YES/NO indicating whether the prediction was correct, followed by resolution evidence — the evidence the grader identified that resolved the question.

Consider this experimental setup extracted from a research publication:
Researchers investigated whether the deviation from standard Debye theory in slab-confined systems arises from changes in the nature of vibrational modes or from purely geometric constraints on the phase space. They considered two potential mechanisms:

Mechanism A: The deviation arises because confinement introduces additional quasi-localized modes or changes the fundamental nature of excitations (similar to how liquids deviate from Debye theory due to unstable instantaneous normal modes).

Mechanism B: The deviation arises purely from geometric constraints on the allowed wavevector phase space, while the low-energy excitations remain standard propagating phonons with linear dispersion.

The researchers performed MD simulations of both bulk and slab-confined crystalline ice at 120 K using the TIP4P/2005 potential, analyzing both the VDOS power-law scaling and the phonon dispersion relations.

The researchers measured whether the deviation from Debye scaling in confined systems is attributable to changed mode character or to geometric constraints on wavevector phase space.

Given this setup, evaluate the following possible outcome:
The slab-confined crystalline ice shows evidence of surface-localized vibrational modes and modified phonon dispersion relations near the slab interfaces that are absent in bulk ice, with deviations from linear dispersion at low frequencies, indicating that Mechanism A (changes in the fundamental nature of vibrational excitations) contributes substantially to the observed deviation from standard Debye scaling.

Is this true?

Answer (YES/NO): NO